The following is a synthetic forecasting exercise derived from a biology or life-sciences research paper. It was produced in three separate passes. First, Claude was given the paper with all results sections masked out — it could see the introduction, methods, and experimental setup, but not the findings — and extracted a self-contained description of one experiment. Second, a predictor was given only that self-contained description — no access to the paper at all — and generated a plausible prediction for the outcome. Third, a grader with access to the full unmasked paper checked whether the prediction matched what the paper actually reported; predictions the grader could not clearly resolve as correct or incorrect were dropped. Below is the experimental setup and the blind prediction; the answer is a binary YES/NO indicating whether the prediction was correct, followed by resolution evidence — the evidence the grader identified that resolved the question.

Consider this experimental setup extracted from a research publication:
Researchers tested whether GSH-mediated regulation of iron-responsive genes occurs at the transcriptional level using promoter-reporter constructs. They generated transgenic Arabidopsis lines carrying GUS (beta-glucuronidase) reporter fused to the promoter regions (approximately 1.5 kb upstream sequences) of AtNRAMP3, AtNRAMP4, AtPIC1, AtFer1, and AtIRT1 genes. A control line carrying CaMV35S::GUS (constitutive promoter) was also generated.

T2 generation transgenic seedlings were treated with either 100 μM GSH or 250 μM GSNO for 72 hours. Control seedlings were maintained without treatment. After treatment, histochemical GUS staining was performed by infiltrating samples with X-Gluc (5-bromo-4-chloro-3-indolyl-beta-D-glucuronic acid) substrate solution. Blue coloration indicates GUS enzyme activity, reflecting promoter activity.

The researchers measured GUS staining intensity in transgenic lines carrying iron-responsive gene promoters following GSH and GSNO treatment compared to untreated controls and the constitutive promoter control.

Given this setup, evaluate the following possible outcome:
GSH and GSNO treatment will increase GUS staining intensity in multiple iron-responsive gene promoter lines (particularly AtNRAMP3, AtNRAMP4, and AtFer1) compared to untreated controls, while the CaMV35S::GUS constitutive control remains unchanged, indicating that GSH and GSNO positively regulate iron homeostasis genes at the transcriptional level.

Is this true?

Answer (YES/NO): YES